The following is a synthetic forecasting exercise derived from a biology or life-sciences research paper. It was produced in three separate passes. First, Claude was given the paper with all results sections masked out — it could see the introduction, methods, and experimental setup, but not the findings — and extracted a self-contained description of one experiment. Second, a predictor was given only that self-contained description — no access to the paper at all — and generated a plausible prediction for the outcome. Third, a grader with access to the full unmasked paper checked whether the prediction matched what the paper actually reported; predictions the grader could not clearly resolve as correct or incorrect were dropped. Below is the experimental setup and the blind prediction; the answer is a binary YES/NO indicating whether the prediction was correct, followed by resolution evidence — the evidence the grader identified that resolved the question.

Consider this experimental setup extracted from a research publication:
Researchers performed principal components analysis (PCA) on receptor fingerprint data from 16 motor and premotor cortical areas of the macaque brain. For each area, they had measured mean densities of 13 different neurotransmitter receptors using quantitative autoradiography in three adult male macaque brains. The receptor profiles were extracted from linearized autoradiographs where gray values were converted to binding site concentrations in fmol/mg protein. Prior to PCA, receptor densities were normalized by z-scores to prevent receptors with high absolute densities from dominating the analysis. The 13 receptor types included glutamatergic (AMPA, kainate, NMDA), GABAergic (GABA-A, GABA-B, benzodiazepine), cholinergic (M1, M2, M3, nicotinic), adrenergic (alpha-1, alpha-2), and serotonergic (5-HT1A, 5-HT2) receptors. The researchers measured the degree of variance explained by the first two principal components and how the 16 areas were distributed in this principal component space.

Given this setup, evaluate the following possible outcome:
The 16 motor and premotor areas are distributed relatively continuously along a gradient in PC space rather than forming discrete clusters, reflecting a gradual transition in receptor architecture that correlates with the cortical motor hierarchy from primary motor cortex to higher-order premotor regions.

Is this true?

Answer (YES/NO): NO